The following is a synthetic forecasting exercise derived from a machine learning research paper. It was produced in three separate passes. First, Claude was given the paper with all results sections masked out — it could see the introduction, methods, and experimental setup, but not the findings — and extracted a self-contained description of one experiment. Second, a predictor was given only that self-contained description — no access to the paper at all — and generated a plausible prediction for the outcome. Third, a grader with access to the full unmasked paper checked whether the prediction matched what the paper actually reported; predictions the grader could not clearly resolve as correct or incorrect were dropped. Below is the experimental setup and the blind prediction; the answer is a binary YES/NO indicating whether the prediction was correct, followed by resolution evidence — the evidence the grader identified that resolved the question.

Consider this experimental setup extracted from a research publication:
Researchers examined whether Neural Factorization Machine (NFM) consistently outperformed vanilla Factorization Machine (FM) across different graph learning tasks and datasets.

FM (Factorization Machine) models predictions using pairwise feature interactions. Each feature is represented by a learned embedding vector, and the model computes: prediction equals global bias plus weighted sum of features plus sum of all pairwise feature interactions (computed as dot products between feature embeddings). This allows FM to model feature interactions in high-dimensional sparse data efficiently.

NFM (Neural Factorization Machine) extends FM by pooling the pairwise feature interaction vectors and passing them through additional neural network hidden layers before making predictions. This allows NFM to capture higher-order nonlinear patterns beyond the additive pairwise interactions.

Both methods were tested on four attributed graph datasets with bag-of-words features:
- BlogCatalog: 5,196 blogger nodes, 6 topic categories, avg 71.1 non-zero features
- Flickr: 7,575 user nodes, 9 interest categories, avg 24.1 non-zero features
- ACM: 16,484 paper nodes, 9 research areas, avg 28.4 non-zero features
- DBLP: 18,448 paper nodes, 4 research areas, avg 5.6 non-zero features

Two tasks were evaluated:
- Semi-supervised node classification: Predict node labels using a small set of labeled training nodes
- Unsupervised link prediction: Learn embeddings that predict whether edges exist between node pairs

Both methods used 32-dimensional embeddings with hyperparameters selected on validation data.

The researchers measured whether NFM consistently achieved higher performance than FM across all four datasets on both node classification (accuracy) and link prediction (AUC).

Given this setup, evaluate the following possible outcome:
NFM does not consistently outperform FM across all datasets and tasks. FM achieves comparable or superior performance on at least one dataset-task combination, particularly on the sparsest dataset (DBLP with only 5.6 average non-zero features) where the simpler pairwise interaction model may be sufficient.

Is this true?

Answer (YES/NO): NO